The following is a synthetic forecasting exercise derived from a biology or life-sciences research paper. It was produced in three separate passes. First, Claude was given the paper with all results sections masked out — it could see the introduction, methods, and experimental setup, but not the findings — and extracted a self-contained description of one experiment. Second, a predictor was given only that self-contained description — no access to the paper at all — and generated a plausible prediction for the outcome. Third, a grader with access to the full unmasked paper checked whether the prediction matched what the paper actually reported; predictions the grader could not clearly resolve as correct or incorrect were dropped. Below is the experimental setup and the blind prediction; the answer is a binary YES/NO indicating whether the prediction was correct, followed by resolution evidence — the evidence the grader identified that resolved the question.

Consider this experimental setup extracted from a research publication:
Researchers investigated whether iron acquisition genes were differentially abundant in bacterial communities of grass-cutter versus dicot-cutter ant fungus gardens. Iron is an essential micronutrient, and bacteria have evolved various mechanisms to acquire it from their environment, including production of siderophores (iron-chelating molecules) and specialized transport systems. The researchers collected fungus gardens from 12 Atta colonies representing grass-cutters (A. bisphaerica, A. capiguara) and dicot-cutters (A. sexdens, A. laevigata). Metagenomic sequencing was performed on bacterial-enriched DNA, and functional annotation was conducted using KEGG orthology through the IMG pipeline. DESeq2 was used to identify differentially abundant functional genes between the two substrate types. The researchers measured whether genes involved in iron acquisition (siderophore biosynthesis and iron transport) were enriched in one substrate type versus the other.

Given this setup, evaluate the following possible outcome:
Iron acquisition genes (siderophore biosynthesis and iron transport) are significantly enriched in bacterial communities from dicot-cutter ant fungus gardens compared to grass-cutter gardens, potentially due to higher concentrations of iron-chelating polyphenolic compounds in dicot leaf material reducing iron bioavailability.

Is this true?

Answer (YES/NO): NO